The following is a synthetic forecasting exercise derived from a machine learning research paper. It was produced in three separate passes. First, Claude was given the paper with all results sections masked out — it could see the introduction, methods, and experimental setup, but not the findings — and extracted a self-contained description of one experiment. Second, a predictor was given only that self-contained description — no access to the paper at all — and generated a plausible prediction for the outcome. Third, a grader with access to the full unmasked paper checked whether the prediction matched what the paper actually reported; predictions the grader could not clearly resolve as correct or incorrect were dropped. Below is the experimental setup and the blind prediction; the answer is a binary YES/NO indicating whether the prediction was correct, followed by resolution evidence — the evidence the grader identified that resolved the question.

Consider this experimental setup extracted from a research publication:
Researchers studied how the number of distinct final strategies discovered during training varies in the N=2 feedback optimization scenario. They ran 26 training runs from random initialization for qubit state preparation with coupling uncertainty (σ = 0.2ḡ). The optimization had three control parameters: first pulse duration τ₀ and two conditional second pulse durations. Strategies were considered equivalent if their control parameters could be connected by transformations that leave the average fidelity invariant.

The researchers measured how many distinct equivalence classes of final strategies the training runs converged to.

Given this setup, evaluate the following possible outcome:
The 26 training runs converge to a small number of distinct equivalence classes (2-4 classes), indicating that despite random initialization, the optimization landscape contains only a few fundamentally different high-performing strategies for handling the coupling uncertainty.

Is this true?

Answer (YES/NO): YES